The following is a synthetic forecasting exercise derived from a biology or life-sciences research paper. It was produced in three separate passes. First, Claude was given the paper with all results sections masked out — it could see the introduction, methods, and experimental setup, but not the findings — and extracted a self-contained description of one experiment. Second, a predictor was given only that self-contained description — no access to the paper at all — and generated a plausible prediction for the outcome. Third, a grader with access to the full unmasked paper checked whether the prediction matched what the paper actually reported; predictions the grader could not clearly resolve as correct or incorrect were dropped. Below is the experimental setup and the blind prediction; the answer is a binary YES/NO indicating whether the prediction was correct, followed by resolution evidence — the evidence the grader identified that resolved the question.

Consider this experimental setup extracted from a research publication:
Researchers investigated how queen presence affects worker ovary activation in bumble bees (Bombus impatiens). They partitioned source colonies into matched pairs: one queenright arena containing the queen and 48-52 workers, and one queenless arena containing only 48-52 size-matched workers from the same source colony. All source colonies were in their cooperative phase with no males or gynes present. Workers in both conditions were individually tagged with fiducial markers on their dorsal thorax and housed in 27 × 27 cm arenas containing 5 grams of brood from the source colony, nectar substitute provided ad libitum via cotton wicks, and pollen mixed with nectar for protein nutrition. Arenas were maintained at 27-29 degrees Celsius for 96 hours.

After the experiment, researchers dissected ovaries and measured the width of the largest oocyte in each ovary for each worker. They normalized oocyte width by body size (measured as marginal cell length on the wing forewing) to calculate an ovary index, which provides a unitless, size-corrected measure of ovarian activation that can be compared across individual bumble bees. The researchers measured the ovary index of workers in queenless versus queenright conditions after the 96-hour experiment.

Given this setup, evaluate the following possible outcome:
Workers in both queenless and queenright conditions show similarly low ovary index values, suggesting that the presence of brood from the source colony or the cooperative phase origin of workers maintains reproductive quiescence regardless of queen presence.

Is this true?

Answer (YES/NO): NO